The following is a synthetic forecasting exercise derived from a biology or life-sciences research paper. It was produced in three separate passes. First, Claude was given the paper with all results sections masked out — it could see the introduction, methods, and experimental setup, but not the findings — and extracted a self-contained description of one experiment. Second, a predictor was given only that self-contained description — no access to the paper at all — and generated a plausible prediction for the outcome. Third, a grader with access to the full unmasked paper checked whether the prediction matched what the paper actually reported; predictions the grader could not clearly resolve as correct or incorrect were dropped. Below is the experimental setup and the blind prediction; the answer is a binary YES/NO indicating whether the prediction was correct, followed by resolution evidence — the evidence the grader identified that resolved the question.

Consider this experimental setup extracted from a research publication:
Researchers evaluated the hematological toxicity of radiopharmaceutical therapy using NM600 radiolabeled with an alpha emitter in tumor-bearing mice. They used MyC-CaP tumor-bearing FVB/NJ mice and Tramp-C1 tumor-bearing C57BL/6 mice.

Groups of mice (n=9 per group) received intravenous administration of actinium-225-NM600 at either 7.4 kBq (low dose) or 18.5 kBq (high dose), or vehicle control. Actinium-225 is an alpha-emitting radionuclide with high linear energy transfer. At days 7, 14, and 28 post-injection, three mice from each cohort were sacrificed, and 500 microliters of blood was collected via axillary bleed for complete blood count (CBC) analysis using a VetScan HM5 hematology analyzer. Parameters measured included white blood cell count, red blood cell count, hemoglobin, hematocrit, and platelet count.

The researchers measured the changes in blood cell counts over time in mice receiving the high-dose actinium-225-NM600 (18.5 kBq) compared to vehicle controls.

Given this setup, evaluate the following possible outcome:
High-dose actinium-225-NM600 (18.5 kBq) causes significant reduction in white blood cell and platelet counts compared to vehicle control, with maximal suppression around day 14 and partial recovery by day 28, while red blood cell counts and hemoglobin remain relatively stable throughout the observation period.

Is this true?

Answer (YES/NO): NO